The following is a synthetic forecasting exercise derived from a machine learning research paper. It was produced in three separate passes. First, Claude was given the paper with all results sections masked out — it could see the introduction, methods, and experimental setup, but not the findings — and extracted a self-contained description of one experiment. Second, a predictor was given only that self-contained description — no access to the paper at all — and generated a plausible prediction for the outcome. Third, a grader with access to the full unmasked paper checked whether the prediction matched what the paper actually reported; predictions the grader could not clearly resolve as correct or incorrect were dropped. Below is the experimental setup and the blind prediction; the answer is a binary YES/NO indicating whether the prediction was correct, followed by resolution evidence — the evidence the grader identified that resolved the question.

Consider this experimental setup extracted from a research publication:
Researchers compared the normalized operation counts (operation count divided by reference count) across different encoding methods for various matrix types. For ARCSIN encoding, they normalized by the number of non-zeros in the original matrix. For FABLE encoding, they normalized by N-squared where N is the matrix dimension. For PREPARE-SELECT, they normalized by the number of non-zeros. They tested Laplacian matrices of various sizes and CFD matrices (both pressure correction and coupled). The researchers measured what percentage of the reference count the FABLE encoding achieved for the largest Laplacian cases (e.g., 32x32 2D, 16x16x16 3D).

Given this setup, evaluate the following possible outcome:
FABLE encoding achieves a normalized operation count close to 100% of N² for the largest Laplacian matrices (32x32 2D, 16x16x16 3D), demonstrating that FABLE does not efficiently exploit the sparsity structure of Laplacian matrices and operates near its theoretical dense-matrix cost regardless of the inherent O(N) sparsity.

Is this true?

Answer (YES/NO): NO